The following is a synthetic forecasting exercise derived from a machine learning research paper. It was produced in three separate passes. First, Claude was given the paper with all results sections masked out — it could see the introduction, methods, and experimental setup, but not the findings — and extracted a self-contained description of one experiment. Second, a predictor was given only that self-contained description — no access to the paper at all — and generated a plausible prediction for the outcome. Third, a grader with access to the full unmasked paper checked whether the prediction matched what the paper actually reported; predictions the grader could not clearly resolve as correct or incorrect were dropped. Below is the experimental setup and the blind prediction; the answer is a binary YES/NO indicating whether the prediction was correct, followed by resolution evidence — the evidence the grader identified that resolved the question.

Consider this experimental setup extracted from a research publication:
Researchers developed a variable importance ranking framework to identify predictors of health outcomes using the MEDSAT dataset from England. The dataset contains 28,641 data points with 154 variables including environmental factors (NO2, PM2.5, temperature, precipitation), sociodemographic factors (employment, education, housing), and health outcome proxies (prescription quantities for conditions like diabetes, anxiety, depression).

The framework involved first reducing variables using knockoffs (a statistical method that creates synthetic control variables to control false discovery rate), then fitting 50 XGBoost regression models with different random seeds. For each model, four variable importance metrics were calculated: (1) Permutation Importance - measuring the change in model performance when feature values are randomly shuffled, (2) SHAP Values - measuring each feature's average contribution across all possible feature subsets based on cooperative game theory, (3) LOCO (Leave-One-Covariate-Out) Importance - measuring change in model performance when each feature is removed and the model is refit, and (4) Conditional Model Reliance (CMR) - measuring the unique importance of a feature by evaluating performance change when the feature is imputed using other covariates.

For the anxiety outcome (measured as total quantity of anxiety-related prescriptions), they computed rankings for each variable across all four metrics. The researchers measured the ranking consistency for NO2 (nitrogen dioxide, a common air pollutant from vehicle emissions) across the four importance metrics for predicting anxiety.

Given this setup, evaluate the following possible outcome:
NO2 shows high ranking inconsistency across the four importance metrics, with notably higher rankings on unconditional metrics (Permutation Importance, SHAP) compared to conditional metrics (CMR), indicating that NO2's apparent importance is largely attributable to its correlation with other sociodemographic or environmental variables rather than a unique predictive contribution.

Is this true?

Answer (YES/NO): NO